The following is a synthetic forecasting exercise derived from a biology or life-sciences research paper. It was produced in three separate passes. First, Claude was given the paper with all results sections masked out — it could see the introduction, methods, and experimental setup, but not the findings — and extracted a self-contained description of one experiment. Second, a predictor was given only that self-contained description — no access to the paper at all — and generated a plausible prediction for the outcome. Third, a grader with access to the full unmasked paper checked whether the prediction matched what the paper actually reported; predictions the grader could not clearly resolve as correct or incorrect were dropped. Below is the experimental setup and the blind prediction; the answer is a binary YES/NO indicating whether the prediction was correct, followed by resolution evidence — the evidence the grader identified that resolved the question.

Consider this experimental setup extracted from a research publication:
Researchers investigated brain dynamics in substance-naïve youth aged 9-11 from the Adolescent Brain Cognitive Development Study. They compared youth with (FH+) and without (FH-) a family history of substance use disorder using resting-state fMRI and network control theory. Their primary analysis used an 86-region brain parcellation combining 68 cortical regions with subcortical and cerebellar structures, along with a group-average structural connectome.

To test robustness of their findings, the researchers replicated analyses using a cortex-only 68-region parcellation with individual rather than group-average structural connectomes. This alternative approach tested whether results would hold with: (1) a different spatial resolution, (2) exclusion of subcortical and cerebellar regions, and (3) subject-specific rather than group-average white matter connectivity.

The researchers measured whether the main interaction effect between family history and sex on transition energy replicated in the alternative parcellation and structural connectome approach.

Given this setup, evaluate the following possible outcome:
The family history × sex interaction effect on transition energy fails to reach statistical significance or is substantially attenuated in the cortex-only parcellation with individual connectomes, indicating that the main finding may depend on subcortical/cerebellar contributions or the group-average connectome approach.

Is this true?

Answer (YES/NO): NO